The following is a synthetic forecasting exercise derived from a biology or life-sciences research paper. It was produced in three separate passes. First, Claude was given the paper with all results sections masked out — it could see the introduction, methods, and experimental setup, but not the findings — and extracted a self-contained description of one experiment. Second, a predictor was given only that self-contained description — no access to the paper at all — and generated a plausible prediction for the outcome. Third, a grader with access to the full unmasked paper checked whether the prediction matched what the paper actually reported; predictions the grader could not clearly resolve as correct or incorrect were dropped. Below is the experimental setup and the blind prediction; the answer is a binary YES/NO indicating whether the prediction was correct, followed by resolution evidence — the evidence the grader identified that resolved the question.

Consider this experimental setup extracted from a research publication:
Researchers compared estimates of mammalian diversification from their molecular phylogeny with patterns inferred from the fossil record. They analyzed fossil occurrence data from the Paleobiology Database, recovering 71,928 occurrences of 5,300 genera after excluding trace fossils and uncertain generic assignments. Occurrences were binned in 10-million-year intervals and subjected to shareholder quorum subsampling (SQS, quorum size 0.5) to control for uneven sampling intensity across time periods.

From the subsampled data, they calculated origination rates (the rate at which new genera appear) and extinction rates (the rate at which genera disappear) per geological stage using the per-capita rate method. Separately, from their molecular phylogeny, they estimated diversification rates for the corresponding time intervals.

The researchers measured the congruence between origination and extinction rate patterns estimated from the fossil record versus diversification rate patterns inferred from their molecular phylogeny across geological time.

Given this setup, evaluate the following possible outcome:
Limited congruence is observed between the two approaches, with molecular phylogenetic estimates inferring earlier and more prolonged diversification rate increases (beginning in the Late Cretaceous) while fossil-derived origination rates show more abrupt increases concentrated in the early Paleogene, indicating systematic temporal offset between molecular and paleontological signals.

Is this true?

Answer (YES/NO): NO